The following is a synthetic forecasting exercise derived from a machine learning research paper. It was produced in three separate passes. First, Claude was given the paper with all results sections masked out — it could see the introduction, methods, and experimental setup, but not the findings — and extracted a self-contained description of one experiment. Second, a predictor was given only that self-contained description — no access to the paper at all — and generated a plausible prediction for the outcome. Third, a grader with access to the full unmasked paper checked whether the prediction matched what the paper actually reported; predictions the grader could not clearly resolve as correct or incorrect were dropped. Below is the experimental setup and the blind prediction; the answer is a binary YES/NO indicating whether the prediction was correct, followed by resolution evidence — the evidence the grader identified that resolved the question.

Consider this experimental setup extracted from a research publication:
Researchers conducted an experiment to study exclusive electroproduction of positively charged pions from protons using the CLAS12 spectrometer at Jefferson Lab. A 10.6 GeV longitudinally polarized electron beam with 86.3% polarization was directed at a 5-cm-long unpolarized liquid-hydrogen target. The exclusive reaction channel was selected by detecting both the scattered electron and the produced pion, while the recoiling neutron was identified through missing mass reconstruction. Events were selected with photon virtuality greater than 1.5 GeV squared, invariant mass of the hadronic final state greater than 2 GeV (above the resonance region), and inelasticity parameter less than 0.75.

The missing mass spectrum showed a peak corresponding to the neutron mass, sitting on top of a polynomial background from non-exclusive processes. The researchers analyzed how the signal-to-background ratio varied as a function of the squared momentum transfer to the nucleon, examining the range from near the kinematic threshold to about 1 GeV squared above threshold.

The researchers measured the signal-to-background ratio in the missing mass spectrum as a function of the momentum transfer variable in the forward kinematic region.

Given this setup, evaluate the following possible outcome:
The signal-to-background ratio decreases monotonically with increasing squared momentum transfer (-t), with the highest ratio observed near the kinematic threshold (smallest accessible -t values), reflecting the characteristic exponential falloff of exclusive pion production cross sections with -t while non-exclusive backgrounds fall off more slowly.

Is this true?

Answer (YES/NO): YES